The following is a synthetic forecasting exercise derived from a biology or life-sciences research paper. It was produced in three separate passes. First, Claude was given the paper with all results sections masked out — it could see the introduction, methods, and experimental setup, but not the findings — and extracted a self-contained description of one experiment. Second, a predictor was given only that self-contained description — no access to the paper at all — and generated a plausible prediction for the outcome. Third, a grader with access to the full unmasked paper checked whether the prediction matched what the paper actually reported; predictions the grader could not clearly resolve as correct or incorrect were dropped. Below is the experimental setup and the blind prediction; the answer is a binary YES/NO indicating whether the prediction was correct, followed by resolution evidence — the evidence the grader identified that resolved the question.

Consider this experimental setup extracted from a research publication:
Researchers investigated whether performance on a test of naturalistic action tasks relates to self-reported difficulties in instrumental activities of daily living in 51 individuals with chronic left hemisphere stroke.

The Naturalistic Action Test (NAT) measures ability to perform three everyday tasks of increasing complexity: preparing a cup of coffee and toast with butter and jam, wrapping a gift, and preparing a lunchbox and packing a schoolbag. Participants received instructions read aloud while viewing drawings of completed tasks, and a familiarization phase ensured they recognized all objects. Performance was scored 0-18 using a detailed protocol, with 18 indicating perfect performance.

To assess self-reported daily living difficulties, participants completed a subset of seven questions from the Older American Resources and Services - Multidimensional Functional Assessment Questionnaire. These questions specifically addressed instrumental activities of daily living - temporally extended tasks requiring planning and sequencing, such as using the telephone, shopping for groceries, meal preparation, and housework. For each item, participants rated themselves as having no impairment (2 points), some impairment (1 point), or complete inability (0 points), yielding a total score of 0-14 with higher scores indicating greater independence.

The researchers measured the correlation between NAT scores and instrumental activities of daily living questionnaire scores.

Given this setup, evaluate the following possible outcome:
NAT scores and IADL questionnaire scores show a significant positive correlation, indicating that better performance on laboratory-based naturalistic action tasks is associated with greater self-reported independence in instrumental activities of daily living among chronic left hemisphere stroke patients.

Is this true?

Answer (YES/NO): YES